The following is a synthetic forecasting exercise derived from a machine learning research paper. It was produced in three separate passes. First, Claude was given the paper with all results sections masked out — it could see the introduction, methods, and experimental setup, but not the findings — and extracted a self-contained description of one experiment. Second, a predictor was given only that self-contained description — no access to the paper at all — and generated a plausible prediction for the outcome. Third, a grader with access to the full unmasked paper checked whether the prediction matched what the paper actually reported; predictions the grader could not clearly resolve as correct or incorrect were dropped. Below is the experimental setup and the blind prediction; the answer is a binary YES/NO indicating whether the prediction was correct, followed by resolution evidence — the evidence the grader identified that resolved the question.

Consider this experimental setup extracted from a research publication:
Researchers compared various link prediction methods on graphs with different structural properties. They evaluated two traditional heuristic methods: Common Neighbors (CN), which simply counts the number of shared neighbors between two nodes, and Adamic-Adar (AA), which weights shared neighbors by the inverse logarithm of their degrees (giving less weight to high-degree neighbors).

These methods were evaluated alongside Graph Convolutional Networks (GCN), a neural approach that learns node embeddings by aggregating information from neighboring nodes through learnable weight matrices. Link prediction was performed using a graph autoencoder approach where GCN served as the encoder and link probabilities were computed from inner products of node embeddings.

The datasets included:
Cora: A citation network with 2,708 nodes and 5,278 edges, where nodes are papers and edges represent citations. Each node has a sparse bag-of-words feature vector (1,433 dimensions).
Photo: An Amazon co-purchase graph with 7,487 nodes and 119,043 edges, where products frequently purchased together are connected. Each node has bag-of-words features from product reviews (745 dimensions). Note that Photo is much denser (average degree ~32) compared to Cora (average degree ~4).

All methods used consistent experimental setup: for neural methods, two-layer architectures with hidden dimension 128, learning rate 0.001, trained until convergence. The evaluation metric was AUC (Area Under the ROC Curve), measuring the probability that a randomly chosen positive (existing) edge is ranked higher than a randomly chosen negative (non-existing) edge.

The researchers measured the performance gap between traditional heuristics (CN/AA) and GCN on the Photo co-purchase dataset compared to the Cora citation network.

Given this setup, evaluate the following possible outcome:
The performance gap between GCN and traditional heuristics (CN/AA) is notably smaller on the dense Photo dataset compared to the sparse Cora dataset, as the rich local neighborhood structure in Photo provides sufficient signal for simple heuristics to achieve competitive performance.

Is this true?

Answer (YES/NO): YES